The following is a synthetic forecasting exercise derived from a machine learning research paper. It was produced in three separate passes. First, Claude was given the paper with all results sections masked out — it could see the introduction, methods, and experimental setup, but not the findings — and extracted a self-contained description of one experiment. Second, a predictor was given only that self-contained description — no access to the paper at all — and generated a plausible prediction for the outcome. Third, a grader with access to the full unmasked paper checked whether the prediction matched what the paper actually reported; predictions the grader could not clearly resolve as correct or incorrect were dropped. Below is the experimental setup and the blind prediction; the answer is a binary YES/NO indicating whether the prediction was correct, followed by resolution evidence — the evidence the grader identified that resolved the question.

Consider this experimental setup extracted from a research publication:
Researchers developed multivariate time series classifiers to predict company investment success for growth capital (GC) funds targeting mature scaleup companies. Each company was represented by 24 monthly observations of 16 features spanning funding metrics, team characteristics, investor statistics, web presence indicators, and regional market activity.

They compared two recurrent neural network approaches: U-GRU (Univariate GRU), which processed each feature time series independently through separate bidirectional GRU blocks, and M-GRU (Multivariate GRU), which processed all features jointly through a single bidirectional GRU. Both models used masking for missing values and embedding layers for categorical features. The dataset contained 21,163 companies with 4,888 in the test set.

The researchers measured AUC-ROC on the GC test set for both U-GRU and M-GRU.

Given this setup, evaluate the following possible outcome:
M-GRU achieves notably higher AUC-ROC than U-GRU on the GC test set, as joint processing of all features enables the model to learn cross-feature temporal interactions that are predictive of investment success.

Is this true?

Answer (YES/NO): NO